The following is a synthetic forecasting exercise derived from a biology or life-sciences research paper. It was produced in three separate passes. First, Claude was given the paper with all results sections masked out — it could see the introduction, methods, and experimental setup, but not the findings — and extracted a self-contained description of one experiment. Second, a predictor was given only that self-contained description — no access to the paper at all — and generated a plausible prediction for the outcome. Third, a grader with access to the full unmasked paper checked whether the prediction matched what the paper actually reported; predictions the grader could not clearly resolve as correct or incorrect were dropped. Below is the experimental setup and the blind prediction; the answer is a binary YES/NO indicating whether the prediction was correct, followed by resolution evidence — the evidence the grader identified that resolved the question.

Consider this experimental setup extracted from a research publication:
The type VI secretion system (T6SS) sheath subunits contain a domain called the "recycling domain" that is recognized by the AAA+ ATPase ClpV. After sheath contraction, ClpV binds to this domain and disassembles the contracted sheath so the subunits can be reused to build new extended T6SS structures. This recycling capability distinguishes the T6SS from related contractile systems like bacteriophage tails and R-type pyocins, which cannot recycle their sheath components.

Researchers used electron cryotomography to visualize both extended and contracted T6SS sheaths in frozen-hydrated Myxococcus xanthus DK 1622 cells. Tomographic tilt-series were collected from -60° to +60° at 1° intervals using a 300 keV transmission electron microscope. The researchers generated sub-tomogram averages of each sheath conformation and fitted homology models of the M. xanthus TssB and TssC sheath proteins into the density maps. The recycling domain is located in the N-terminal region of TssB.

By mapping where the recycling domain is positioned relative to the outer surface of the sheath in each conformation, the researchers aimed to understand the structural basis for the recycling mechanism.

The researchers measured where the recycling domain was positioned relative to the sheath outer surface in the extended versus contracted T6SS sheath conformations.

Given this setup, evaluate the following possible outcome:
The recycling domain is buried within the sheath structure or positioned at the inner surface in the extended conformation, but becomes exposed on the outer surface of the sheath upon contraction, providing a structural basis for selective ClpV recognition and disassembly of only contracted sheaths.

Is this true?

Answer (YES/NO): YES